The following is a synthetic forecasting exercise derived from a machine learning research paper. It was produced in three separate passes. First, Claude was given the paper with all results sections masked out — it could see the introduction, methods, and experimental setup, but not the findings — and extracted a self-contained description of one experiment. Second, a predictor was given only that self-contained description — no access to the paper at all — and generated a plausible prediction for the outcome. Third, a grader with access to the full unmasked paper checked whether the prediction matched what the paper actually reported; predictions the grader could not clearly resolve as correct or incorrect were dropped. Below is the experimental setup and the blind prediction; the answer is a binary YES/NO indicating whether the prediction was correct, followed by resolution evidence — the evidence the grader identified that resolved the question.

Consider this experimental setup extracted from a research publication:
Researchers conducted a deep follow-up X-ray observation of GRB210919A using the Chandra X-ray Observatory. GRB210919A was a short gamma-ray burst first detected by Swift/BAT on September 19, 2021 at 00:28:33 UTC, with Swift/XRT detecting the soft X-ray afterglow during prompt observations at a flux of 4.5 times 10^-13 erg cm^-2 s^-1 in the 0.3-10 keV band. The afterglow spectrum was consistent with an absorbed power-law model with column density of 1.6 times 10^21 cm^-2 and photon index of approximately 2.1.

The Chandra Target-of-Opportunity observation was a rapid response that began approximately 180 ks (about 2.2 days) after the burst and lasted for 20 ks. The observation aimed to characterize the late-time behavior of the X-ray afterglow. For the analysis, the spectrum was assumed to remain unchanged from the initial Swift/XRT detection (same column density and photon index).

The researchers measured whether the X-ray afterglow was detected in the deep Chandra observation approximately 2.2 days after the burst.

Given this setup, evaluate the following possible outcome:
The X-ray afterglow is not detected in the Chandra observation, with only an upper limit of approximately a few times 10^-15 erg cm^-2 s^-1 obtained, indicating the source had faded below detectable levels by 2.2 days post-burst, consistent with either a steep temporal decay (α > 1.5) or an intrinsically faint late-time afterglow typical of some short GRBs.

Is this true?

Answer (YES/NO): YES